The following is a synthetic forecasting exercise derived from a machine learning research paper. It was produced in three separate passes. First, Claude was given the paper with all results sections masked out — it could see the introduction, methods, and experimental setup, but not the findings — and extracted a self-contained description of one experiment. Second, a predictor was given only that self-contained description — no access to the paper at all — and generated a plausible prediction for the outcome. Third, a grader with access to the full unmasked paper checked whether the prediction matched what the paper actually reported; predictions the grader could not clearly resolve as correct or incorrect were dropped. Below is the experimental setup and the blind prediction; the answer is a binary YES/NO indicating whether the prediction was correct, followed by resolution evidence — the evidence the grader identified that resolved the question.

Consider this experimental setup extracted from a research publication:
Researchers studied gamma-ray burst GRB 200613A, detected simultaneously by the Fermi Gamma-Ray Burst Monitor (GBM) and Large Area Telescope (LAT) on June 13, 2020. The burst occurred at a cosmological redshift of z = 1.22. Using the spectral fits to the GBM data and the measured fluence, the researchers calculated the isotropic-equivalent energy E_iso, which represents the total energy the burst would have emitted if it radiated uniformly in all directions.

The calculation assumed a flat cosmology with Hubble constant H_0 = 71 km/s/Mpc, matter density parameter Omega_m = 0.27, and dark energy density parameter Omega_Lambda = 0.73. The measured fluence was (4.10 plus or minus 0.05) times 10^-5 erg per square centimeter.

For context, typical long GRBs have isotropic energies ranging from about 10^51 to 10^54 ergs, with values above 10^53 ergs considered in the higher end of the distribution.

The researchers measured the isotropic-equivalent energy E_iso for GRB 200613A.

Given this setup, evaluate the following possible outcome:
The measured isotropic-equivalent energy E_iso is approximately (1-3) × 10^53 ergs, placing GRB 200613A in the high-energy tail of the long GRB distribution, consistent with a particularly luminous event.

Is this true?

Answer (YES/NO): YES